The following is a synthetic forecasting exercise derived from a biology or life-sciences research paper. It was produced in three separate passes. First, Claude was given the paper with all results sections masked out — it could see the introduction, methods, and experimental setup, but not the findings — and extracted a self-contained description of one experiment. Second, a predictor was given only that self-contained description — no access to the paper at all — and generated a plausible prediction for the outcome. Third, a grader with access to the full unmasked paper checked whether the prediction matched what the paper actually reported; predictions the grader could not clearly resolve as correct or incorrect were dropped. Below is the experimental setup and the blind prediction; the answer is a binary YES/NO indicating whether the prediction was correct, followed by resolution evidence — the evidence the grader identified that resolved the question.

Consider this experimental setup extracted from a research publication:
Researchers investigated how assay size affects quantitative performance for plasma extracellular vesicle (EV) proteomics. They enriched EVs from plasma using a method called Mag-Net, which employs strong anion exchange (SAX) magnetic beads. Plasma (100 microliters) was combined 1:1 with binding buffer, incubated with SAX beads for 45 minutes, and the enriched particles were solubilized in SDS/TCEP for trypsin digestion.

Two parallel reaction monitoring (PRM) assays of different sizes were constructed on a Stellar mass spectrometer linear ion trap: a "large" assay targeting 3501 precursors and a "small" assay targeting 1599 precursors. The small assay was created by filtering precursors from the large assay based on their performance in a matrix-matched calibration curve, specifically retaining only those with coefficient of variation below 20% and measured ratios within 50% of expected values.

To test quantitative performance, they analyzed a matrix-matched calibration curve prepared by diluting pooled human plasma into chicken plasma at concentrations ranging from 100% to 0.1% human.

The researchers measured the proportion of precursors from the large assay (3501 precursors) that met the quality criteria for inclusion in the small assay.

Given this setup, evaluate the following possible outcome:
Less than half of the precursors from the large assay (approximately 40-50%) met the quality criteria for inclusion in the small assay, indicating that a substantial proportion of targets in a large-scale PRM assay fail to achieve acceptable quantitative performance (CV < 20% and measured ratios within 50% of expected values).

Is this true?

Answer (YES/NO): YES